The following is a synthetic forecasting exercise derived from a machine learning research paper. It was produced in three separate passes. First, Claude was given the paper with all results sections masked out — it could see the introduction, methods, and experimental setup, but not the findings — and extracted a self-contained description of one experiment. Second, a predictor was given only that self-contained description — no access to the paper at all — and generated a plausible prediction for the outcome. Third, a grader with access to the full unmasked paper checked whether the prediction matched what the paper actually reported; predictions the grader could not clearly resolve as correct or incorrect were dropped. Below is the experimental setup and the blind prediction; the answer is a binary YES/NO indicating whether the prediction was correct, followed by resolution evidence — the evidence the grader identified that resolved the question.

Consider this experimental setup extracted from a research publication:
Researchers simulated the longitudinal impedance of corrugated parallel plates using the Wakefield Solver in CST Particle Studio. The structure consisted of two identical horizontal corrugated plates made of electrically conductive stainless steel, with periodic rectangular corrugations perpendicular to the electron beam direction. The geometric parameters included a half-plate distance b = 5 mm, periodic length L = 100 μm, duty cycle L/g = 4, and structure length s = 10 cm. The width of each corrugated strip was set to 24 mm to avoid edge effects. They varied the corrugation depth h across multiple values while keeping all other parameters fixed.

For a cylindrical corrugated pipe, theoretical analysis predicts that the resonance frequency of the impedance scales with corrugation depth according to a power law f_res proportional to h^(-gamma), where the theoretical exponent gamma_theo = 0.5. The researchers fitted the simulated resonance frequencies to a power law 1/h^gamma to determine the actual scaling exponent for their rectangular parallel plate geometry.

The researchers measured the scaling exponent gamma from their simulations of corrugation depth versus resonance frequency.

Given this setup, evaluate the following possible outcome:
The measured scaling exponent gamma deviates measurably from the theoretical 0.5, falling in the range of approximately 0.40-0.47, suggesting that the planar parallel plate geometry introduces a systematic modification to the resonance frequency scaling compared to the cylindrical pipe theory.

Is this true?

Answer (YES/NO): NO